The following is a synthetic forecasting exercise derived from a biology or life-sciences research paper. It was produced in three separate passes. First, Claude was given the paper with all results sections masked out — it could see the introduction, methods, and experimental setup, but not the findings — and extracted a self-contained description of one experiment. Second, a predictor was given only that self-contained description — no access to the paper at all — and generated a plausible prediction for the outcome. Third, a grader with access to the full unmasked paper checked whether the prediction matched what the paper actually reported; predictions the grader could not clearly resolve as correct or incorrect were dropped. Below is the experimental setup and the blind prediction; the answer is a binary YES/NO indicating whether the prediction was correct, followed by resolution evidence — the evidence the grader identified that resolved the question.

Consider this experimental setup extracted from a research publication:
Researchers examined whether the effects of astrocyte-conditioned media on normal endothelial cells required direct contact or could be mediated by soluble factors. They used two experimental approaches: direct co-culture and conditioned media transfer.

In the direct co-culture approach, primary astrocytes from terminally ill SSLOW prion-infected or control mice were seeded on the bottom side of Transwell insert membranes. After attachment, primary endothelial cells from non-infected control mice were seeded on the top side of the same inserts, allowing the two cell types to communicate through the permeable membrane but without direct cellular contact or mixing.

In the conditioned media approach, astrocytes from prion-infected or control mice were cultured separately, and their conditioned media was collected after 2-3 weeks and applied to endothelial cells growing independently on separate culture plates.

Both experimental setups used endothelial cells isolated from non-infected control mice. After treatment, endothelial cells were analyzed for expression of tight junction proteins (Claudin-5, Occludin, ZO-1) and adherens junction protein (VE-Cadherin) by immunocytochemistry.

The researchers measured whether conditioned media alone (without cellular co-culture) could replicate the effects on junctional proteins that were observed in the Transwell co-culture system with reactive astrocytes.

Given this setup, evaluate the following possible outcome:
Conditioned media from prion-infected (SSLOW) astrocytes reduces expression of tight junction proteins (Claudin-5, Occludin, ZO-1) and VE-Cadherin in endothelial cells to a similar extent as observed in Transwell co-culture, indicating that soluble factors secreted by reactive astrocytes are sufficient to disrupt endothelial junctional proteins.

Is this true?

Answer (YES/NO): NO